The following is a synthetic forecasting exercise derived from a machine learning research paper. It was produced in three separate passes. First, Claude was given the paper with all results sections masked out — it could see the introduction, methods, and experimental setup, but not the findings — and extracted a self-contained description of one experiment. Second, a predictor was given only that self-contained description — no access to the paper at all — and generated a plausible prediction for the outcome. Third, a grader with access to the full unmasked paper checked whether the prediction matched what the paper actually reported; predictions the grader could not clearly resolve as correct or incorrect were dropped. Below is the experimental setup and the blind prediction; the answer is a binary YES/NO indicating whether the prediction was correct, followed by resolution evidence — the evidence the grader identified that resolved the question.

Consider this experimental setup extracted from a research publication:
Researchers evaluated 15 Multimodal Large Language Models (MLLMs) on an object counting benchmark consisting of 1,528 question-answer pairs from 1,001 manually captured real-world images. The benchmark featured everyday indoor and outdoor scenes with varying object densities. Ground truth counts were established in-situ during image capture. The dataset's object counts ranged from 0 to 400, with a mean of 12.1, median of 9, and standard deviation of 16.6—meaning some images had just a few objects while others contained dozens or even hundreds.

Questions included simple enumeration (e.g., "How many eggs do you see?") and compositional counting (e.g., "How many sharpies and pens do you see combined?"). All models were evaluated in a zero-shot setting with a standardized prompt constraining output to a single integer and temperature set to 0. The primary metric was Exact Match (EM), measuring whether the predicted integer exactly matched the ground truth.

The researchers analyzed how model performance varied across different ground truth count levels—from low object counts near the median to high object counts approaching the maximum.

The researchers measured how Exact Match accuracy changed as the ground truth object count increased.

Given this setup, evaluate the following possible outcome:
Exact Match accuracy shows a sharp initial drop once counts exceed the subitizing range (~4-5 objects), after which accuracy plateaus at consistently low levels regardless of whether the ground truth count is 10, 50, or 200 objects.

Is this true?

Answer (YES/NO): NO